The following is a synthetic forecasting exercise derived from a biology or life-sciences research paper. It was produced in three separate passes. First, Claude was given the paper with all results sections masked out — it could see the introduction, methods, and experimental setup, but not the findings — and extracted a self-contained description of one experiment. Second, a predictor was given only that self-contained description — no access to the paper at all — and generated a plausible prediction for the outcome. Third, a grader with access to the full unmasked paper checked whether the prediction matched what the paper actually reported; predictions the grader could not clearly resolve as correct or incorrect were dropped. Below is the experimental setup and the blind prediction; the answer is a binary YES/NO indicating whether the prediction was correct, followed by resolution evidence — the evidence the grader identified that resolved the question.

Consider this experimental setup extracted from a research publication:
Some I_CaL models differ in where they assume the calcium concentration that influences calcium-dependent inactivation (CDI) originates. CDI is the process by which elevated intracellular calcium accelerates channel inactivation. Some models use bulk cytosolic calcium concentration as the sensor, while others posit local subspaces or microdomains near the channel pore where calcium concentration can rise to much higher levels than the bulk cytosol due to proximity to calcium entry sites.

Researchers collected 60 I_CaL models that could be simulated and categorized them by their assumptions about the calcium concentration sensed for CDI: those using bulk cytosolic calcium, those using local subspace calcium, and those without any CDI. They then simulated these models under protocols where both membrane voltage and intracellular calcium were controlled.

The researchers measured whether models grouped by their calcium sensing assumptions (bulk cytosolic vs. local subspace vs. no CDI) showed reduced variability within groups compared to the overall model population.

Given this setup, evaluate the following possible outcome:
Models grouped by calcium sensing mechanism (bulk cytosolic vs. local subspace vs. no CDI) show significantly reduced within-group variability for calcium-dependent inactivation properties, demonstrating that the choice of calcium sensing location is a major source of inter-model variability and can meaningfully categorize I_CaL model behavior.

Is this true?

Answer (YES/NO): YES